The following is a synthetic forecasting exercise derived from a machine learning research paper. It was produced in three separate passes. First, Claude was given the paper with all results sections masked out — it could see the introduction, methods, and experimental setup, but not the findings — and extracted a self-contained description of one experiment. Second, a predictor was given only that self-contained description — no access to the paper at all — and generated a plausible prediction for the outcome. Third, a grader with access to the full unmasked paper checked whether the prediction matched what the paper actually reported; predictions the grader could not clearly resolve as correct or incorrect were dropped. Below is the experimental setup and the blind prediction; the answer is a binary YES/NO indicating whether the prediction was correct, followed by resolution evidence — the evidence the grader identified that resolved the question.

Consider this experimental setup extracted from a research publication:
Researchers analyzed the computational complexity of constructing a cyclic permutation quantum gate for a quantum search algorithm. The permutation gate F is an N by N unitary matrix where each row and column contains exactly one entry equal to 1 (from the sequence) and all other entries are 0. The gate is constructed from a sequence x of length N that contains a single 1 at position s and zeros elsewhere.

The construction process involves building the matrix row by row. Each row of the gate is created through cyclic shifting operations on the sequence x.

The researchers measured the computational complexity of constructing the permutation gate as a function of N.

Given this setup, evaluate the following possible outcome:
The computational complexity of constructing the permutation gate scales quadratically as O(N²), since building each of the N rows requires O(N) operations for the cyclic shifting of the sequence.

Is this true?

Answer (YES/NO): YES